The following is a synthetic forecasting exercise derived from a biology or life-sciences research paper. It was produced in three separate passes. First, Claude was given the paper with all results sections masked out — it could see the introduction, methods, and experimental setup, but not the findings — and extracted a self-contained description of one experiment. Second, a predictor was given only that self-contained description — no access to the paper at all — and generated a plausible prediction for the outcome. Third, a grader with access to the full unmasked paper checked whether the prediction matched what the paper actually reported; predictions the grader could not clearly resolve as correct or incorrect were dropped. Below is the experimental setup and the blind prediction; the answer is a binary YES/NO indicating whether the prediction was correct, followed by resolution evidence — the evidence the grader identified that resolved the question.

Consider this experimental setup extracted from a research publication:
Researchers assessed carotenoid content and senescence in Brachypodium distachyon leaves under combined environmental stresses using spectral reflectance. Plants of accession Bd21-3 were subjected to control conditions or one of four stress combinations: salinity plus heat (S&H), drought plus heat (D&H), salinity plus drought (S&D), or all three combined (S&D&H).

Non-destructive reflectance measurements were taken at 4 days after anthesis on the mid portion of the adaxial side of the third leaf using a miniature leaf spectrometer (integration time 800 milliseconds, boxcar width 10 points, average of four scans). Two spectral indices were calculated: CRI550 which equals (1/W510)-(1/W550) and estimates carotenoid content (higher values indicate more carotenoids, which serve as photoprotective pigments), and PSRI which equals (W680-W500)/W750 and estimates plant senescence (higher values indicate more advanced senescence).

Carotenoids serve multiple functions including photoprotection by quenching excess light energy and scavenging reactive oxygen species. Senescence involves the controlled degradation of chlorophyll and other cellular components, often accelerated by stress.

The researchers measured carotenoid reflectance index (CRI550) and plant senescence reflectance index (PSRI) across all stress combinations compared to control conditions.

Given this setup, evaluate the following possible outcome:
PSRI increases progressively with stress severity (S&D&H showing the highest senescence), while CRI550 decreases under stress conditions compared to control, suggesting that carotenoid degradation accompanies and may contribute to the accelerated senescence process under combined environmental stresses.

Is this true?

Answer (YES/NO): NO